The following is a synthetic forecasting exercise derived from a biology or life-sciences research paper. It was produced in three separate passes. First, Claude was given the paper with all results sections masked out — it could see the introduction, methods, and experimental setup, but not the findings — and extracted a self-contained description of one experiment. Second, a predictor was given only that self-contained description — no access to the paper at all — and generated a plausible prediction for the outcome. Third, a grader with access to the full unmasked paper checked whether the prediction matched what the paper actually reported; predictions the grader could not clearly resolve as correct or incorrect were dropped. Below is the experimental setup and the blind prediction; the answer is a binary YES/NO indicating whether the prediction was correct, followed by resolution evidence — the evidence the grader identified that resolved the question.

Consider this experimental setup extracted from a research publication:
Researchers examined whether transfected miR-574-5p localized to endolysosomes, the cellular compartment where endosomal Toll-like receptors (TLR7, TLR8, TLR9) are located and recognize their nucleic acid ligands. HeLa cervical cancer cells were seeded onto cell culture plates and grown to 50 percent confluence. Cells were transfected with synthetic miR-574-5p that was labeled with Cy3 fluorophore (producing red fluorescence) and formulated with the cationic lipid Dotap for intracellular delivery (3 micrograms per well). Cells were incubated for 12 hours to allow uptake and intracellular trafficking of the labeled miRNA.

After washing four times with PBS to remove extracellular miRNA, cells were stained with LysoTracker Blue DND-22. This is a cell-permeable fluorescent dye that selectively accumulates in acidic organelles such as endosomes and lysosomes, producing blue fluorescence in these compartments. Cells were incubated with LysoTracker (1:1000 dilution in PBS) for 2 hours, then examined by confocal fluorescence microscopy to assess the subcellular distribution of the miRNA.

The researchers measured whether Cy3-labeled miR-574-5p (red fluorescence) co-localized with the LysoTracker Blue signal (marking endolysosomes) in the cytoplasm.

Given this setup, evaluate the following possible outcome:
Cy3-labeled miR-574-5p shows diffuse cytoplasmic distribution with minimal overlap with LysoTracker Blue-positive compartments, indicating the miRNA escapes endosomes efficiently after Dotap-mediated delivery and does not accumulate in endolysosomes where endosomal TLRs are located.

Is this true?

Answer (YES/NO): NO